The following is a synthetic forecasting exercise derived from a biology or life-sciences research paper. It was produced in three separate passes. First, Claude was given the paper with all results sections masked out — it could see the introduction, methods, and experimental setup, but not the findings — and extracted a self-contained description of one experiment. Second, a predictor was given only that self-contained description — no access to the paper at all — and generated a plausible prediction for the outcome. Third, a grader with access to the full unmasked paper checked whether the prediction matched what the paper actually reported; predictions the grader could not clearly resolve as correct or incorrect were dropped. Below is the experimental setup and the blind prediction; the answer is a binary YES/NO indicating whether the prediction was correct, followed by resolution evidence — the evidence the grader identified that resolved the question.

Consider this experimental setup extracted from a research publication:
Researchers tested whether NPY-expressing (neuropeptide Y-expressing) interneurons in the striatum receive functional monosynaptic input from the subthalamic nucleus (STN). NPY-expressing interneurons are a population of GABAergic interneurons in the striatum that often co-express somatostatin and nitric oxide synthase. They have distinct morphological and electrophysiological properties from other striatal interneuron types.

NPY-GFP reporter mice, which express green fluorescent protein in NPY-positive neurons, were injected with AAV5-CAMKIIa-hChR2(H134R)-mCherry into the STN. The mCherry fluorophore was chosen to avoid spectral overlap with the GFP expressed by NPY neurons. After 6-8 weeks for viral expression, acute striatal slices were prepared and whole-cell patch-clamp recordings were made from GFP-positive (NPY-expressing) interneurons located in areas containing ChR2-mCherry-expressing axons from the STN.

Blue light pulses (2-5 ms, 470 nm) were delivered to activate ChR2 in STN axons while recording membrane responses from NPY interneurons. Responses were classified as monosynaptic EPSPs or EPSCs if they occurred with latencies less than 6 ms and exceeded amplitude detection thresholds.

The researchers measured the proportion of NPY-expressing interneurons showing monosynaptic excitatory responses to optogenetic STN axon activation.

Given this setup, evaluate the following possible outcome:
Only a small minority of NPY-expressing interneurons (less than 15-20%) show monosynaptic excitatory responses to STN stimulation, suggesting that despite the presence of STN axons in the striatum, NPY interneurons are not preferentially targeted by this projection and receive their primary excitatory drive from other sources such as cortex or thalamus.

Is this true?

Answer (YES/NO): NO